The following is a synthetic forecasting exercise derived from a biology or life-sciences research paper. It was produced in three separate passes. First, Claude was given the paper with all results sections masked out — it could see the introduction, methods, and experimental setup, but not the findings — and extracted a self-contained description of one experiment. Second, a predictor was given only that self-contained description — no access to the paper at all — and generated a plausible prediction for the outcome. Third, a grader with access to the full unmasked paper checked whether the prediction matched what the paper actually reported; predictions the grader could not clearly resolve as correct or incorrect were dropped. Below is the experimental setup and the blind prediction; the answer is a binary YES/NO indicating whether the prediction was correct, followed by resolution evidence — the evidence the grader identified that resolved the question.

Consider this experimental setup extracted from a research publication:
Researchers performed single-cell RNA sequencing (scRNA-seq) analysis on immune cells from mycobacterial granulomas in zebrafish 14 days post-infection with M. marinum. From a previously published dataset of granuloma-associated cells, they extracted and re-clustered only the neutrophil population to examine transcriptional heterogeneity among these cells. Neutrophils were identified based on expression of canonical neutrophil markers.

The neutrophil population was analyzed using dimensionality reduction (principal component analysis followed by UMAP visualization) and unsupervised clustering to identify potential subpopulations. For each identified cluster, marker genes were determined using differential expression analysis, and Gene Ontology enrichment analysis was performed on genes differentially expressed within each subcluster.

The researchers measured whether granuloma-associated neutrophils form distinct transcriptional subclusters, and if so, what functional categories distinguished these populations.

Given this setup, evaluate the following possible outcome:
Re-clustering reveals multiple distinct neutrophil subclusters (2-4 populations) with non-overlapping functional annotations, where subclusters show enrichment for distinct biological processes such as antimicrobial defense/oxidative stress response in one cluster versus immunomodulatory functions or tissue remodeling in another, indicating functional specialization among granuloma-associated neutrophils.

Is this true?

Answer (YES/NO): YES